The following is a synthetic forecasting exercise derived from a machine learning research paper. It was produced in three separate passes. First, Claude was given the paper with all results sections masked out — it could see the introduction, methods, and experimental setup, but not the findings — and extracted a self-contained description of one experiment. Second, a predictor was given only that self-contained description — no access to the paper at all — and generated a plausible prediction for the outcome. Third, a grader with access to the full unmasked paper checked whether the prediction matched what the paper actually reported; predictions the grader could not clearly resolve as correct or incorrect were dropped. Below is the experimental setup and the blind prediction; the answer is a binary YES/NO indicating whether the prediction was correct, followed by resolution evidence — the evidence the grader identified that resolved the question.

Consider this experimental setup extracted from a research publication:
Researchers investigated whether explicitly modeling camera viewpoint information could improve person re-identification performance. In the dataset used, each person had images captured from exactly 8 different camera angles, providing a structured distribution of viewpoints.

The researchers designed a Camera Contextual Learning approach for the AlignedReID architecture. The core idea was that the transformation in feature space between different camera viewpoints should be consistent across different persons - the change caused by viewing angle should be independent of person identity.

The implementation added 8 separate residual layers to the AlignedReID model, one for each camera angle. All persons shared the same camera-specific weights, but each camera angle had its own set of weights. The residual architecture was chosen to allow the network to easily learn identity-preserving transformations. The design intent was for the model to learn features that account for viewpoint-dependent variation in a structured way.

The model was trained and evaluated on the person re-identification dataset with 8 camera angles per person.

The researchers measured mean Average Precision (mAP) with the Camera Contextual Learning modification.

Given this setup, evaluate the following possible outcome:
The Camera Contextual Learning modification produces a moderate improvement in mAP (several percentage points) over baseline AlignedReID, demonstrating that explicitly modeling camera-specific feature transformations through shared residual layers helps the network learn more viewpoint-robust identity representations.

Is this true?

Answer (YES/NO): NO